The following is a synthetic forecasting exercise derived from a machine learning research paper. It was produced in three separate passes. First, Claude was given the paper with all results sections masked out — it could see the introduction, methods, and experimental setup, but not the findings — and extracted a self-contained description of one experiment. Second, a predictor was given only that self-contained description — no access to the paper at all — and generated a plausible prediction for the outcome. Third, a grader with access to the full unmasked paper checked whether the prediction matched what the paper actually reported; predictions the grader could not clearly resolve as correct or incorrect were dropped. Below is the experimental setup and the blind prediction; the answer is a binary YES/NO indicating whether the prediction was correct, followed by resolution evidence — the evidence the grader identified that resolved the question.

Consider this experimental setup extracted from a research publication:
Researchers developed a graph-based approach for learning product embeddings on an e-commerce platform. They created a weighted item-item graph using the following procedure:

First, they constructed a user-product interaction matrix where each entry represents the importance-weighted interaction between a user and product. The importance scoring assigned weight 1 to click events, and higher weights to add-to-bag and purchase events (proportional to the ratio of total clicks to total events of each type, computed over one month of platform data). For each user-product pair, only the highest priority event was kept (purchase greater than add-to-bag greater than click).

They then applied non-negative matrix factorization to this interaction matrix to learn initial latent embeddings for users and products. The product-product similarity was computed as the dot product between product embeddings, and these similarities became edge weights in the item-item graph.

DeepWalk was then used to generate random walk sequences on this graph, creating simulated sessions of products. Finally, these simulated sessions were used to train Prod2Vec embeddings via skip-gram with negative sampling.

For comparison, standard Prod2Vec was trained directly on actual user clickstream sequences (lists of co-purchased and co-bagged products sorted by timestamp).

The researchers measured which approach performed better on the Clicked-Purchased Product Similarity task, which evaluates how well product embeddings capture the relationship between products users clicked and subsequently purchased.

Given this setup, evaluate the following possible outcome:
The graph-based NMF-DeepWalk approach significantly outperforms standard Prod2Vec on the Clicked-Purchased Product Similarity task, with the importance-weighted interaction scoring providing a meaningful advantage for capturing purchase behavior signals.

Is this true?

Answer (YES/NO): NO